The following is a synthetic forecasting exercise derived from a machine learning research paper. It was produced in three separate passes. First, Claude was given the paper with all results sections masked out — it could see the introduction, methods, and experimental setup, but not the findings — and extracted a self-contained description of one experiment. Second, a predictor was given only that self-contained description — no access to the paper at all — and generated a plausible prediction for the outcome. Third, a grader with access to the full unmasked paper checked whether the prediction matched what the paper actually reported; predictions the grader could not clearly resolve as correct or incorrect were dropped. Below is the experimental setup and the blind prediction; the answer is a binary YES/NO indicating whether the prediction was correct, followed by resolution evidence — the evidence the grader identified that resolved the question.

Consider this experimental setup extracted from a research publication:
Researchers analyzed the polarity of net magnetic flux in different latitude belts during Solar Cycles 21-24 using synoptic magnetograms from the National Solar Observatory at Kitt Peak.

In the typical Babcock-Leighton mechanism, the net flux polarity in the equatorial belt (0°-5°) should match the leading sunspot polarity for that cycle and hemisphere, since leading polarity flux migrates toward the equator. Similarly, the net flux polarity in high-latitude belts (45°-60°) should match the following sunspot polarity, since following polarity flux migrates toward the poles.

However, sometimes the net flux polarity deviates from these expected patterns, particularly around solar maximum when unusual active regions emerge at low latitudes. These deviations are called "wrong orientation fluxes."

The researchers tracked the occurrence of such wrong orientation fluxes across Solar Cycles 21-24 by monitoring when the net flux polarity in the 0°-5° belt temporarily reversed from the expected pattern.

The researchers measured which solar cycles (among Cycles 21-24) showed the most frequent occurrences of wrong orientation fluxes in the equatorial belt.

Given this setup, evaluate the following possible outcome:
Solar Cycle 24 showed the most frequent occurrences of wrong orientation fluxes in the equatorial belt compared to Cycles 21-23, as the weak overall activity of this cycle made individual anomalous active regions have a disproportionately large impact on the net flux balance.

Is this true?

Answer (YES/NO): NO